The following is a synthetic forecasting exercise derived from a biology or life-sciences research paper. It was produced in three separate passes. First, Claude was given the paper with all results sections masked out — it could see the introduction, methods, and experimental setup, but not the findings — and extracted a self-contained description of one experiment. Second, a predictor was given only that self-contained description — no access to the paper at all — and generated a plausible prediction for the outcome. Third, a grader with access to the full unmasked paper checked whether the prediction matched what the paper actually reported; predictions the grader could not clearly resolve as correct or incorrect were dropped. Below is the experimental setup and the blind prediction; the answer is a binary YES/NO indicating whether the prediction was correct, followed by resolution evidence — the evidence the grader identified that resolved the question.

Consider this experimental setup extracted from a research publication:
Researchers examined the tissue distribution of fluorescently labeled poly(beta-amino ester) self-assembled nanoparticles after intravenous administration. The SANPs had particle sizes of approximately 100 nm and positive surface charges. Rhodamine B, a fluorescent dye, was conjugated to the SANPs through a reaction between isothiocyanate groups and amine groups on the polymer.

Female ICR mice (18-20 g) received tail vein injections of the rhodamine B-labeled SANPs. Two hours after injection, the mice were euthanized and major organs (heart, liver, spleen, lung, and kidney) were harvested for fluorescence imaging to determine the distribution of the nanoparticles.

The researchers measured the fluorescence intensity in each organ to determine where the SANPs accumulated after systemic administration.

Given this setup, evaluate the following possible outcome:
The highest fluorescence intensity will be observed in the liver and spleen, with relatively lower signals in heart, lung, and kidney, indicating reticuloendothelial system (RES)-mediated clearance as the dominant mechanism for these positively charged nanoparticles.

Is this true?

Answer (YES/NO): NO